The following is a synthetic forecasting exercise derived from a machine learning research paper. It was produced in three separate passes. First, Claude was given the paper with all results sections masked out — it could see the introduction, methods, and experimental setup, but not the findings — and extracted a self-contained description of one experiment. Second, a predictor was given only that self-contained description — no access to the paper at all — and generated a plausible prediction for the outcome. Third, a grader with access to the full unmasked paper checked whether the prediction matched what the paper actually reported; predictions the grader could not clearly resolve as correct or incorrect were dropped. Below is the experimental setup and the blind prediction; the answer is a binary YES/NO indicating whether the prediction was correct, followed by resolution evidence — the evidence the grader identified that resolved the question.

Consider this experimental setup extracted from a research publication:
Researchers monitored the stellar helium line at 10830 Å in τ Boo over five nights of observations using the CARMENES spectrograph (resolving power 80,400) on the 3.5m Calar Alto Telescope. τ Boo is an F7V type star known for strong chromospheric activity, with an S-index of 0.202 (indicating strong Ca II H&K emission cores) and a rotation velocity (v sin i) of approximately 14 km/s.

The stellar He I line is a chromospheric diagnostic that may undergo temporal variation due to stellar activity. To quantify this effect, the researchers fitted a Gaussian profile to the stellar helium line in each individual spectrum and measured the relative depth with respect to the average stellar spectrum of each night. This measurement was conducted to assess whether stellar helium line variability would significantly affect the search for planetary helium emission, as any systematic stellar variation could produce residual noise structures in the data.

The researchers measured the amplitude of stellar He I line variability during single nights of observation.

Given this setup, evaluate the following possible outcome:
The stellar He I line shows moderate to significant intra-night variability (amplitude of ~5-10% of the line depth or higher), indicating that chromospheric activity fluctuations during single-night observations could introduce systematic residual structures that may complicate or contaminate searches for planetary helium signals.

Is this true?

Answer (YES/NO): NO